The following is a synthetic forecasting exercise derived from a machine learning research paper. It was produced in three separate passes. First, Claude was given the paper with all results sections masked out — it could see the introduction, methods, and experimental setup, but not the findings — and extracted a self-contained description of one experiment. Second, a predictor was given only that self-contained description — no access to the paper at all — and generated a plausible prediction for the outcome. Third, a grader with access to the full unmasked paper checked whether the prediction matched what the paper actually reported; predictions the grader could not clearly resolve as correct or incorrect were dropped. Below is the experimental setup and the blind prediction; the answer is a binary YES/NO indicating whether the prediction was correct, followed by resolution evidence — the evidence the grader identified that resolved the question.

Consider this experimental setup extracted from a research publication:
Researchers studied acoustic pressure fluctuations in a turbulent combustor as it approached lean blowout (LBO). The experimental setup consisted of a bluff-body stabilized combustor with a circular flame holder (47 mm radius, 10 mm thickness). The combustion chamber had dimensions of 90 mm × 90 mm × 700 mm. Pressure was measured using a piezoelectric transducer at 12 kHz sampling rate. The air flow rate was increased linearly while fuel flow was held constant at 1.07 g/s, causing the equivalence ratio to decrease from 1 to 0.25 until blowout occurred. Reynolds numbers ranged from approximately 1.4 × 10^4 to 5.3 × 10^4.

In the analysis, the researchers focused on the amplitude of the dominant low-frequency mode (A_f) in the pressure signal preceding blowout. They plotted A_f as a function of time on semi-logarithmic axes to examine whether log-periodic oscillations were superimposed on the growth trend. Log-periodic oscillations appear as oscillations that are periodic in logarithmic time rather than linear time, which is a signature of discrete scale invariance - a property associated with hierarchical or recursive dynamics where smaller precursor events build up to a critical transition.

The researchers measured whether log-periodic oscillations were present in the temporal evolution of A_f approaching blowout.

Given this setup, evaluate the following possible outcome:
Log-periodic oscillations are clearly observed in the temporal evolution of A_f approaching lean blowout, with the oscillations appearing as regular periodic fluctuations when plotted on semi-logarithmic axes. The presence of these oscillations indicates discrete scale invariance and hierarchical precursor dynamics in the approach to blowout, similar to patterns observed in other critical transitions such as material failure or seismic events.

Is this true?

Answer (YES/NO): YES